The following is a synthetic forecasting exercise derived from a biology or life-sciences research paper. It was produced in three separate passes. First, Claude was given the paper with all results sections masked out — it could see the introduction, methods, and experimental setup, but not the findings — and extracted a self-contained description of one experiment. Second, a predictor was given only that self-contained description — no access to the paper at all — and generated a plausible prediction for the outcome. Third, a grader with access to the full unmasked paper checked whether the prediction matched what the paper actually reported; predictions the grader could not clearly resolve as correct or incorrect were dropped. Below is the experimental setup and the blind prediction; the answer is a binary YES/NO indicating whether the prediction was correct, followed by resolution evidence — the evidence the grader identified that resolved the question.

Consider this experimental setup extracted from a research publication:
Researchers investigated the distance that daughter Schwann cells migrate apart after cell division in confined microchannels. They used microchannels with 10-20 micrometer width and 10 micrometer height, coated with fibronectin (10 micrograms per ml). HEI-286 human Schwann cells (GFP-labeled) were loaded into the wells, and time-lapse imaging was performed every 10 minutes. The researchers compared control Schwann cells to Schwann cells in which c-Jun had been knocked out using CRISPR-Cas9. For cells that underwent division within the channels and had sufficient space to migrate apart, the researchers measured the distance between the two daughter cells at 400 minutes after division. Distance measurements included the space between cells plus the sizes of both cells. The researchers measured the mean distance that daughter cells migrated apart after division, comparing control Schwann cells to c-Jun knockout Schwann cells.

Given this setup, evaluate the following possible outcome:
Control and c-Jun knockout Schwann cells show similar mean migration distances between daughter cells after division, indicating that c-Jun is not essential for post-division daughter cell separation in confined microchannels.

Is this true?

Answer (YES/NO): NO